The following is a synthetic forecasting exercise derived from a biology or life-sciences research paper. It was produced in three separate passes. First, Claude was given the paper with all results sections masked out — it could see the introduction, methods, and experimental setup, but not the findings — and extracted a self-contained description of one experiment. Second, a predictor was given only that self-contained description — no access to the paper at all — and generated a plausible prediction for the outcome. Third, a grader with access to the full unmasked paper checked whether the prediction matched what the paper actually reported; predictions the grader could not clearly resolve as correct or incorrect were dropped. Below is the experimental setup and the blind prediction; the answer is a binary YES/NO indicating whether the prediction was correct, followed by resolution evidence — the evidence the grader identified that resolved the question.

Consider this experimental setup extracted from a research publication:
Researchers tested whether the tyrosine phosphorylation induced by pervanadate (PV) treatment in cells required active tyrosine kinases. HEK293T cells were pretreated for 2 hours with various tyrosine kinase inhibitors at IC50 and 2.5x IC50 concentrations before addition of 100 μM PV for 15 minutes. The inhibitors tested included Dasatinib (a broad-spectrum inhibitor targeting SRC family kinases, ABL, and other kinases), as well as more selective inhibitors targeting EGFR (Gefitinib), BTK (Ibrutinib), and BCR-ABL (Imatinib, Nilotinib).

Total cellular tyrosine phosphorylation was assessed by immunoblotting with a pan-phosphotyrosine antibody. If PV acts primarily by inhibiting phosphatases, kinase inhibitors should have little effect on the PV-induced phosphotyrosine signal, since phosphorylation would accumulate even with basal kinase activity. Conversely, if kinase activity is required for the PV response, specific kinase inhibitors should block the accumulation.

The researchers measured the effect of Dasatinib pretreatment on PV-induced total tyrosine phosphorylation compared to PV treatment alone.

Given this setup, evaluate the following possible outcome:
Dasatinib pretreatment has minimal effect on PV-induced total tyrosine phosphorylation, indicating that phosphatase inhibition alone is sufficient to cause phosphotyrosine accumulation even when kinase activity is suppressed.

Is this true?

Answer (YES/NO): NO